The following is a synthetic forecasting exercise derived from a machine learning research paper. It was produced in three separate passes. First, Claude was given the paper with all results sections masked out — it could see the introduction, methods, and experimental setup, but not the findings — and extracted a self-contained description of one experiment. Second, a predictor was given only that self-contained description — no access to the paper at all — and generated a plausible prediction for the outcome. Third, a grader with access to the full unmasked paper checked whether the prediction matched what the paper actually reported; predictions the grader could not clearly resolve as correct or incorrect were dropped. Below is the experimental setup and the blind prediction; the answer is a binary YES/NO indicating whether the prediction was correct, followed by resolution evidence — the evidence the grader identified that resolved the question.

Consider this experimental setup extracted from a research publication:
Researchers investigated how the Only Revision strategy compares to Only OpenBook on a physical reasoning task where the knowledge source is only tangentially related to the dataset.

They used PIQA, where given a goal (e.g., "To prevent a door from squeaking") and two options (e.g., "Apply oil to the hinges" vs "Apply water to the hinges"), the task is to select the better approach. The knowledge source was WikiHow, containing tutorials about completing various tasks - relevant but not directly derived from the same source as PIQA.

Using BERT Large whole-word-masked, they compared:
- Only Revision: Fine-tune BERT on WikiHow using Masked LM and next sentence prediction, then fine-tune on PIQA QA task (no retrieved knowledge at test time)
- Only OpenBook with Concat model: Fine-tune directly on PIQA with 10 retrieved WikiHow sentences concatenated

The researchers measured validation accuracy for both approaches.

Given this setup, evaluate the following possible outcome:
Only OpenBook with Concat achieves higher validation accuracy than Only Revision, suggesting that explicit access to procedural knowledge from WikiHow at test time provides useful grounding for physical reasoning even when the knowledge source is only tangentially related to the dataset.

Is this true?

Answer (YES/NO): NO